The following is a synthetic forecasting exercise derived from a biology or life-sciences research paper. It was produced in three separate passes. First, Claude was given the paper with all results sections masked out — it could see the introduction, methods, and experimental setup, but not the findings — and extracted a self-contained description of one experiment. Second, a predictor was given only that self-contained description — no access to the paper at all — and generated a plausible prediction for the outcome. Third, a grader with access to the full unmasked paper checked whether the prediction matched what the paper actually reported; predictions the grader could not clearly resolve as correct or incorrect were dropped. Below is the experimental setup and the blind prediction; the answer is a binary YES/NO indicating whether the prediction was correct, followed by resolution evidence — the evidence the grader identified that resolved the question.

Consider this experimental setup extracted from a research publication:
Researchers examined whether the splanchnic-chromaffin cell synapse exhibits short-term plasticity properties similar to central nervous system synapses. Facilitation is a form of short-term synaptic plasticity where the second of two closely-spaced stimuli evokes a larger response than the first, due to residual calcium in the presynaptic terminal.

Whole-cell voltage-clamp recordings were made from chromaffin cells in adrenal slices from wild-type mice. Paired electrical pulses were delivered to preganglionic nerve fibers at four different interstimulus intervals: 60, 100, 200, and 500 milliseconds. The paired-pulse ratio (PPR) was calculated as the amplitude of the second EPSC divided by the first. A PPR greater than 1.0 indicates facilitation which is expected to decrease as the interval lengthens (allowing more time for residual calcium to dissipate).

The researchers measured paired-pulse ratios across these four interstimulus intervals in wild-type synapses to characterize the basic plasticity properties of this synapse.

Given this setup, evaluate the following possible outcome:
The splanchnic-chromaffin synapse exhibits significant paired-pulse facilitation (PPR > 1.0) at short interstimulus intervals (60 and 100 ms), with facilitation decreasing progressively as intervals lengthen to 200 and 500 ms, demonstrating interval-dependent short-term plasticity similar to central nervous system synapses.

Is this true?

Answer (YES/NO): YES